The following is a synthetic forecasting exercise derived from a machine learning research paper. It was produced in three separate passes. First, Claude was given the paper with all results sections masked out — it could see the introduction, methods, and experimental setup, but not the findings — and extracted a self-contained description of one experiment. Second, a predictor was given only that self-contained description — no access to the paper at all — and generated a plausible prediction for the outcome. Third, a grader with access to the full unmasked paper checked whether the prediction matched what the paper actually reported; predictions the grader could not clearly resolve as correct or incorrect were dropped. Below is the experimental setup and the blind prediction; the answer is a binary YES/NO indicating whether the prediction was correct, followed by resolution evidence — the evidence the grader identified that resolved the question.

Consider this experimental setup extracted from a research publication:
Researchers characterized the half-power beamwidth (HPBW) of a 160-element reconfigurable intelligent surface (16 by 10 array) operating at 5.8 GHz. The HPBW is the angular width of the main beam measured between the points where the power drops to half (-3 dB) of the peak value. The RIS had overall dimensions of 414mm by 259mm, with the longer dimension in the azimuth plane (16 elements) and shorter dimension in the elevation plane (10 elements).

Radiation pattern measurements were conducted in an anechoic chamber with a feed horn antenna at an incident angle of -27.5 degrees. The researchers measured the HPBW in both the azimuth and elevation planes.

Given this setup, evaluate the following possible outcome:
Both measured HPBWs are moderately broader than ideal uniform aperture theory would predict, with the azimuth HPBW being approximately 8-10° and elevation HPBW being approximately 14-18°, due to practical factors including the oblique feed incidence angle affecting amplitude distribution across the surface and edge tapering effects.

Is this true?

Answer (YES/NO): YES